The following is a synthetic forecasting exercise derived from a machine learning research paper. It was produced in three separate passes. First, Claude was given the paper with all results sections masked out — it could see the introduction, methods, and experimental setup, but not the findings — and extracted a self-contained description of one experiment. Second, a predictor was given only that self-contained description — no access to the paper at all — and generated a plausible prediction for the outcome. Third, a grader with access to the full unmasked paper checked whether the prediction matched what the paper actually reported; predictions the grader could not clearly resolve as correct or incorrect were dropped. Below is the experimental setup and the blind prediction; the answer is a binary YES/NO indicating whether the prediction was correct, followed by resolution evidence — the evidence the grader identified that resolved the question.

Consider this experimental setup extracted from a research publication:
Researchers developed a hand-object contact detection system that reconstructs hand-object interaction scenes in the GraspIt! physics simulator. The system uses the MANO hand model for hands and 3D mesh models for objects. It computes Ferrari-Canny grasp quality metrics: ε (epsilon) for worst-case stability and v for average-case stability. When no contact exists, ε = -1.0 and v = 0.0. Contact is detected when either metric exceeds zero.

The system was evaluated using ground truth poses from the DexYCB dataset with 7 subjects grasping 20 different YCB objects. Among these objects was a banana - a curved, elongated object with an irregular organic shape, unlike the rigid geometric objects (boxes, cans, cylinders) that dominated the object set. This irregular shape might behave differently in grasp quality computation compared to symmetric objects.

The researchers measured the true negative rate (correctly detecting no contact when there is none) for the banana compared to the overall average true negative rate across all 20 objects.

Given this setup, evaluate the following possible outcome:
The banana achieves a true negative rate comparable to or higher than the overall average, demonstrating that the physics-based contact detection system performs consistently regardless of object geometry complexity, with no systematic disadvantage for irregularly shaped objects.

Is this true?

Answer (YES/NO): YES